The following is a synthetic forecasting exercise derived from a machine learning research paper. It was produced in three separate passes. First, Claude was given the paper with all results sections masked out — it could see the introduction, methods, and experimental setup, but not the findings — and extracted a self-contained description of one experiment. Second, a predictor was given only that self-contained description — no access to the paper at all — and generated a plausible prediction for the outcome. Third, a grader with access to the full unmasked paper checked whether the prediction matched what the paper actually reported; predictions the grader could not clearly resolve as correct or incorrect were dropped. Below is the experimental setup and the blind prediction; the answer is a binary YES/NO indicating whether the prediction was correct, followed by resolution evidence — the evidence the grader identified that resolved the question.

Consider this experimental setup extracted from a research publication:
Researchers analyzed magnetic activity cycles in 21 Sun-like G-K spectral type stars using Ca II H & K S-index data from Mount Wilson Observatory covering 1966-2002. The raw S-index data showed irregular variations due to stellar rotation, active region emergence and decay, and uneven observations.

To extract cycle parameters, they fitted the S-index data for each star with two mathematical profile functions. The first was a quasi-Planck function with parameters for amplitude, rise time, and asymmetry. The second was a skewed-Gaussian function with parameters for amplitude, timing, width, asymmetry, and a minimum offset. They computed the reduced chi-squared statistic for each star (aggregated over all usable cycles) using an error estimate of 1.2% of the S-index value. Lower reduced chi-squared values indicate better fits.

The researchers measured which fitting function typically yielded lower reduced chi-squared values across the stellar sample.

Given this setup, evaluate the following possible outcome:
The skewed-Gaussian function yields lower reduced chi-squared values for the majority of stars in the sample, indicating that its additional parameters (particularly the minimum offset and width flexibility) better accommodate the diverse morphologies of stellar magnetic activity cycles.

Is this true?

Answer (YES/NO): YES